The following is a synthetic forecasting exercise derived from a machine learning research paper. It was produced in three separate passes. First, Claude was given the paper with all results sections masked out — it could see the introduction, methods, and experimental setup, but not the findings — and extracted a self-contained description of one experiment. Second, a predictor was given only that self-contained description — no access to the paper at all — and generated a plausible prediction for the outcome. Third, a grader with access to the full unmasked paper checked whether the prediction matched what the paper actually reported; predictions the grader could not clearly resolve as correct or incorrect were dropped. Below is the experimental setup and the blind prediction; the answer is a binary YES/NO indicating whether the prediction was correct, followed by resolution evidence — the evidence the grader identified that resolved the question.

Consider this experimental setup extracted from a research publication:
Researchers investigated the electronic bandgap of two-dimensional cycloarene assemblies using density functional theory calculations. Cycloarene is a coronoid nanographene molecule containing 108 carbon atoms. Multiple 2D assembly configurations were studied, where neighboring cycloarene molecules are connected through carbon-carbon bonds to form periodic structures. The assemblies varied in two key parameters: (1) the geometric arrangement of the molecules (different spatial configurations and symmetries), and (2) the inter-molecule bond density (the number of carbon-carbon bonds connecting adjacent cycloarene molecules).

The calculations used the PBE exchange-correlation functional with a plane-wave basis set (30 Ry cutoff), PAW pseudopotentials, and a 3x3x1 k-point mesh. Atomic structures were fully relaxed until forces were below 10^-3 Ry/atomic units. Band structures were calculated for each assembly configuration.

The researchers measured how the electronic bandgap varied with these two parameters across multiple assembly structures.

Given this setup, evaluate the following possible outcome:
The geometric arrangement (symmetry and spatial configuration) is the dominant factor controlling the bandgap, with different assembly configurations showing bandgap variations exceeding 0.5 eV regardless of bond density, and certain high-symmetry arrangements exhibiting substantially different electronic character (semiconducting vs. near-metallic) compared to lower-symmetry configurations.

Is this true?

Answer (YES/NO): NO